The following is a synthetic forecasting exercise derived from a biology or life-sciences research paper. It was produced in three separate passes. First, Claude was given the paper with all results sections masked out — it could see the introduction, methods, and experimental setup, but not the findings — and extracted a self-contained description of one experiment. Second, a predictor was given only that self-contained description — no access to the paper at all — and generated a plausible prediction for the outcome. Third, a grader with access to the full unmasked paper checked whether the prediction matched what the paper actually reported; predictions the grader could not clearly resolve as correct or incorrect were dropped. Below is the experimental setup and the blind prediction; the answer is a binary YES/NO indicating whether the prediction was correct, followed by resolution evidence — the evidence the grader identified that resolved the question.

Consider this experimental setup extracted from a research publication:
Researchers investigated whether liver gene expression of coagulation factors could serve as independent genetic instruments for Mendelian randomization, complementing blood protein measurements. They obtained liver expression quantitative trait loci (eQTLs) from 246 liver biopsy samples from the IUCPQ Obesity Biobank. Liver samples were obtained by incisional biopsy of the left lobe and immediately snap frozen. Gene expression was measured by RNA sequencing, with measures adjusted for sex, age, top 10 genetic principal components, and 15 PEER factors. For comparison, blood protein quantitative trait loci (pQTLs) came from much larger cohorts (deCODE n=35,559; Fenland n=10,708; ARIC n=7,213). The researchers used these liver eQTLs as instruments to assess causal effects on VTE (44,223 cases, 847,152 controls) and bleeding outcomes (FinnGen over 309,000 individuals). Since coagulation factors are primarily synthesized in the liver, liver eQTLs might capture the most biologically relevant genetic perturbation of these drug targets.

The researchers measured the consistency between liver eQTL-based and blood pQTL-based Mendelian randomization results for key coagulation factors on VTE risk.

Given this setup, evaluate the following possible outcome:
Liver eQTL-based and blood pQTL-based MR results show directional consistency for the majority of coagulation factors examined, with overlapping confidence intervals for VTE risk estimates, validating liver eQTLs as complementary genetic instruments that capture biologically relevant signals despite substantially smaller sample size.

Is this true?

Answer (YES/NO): NO